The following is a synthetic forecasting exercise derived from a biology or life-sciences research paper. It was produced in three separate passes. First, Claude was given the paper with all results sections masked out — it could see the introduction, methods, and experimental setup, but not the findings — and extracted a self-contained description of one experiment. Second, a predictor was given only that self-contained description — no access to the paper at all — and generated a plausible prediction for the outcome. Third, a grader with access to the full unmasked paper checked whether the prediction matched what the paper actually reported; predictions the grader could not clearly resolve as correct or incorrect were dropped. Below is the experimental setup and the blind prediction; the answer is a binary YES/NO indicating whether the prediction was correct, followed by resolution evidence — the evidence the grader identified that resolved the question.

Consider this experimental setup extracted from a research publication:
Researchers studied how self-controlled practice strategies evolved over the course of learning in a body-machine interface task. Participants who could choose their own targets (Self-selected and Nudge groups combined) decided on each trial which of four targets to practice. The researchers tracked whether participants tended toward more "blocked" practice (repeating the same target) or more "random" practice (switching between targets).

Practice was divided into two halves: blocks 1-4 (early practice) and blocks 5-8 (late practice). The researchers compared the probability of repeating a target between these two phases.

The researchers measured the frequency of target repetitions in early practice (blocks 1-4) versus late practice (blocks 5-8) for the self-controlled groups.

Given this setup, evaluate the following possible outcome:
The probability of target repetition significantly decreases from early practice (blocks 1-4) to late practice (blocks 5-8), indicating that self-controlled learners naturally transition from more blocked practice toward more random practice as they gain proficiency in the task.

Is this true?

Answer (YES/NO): YES